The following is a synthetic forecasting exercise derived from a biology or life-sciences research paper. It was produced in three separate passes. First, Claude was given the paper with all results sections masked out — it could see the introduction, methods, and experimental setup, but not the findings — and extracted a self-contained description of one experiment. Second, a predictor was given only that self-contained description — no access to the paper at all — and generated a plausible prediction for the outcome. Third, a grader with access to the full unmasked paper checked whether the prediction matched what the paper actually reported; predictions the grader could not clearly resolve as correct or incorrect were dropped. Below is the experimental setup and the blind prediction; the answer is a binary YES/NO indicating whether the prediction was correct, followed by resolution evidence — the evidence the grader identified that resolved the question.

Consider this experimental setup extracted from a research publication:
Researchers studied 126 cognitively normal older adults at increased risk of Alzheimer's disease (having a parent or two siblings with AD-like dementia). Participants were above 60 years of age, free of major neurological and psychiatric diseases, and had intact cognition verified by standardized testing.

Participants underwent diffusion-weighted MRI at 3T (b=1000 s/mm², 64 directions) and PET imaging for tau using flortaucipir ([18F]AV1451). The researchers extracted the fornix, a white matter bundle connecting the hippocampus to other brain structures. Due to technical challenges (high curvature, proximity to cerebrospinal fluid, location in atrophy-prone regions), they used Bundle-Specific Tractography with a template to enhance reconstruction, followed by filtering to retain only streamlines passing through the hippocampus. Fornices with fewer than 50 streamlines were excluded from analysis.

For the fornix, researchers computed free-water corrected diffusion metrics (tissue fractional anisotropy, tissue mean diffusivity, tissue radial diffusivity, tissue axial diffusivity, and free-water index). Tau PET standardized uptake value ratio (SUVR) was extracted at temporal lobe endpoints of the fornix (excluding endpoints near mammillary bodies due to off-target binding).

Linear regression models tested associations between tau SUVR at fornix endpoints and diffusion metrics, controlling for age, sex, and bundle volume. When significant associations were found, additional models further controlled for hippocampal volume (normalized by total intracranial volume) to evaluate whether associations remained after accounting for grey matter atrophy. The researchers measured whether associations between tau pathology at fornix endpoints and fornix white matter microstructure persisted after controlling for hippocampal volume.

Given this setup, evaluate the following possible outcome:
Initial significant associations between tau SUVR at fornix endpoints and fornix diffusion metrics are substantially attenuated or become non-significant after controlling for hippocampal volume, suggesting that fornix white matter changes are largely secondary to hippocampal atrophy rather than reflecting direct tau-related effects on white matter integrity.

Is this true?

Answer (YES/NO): NO